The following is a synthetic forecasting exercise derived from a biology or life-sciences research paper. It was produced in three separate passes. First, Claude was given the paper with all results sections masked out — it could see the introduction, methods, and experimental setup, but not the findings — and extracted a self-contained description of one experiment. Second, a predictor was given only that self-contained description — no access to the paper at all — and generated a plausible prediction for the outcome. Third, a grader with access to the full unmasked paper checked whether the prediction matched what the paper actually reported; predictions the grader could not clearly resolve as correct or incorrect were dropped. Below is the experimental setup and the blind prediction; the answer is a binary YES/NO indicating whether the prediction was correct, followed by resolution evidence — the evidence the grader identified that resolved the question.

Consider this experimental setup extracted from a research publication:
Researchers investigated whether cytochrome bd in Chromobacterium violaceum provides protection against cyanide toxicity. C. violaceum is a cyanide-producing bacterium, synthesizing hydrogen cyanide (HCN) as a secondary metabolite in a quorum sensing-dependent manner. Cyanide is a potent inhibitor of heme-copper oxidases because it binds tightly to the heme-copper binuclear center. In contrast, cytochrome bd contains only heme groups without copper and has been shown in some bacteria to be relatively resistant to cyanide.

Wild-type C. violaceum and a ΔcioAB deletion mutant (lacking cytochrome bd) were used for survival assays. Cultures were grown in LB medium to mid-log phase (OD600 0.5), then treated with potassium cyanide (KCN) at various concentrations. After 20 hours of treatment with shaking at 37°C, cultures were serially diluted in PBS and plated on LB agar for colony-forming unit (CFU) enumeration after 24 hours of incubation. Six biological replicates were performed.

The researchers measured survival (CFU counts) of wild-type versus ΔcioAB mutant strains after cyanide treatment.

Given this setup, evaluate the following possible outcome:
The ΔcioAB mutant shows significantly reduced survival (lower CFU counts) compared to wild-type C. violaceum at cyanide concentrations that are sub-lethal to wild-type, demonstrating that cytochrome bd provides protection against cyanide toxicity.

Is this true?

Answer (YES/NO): YES